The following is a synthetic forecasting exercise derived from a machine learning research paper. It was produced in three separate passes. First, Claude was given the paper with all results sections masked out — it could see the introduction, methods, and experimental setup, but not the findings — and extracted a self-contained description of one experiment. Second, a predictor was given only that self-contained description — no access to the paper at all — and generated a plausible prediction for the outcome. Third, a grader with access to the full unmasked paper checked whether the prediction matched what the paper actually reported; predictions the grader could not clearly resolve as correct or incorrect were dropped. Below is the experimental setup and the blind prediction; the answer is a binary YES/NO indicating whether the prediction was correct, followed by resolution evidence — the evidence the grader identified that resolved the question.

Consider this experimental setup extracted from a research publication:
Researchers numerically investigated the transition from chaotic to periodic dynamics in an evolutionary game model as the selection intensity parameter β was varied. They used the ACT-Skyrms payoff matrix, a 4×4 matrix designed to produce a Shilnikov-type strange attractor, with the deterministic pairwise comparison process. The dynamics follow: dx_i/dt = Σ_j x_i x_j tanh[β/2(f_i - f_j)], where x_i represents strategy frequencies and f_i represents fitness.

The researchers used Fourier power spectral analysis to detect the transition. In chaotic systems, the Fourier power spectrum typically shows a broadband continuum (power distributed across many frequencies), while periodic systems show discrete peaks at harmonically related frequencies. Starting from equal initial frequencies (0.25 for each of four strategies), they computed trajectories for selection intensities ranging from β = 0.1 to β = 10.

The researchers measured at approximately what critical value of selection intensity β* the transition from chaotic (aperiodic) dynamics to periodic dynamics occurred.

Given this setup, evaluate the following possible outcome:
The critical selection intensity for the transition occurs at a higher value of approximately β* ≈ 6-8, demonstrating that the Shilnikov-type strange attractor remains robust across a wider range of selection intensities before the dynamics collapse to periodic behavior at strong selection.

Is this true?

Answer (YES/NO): YES